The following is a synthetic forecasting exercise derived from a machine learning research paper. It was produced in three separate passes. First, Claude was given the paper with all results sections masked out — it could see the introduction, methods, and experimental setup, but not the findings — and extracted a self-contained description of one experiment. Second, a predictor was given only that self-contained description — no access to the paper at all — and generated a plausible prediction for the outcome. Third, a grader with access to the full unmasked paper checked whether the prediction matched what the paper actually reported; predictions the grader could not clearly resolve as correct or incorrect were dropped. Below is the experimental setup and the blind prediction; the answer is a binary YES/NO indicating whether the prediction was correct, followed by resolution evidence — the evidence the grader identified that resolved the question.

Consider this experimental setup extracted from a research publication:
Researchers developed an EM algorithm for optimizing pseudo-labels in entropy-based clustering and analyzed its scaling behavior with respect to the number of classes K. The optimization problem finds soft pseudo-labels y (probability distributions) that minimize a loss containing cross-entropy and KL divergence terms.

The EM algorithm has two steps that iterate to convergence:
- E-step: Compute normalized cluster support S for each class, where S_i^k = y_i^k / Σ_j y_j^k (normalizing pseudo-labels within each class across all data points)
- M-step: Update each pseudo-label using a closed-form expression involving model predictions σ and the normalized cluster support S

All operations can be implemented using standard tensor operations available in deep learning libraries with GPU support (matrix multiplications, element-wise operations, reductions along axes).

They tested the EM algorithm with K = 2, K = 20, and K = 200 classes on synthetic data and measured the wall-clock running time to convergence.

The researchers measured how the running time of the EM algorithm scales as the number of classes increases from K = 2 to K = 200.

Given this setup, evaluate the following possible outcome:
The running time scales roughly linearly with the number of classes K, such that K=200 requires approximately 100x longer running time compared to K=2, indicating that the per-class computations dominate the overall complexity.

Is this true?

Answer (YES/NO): NO